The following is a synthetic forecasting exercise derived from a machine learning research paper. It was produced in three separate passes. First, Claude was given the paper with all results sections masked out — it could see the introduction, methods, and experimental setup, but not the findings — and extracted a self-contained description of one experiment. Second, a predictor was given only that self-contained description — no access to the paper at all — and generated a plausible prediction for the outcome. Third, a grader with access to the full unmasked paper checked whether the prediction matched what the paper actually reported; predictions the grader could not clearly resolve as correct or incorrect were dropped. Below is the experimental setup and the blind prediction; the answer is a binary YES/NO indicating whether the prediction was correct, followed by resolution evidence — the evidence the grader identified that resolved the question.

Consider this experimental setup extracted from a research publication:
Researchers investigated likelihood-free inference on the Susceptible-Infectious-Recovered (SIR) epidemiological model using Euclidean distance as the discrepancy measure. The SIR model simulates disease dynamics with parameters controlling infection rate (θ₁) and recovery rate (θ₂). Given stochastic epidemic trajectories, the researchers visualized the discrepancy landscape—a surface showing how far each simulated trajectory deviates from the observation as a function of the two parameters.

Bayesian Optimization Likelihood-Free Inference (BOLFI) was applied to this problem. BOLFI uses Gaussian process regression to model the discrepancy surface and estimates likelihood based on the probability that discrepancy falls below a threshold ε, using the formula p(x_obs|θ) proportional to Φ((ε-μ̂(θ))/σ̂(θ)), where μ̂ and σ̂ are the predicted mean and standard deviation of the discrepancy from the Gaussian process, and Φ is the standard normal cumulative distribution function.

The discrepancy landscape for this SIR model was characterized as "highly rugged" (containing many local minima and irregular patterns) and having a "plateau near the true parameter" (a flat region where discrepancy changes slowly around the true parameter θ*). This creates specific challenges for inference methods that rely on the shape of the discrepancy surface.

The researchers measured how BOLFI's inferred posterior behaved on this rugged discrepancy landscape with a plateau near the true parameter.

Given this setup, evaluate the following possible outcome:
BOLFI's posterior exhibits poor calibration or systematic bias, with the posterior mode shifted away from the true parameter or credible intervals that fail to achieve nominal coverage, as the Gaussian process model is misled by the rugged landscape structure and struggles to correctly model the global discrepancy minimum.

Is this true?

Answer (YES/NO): NO